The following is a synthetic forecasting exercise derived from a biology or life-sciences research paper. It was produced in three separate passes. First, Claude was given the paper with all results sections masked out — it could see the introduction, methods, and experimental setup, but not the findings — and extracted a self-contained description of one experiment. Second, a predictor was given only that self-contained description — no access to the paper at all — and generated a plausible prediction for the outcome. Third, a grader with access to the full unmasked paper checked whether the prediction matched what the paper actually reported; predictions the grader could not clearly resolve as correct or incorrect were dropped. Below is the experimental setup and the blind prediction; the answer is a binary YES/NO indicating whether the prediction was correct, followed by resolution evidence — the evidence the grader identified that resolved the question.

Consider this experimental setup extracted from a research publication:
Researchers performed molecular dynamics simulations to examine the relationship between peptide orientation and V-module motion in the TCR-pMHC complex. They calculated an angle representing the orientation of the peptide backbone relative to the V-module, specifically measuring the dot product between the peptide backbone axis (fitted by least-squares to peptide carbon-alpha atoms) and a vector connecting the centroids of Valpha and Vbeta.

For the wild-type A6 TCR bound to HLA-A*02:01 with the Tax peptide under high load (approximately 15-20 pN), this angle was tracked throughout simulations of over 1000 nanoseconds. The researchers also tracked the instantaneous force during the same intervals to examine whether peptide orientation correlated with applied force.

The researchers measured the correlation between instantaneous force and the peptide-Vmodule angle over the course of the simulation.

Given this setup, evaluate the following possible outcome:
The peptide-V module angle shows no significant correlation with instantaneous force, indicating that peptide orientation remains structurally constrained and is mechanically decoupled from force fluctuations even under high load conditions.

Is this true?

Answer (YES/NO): YES